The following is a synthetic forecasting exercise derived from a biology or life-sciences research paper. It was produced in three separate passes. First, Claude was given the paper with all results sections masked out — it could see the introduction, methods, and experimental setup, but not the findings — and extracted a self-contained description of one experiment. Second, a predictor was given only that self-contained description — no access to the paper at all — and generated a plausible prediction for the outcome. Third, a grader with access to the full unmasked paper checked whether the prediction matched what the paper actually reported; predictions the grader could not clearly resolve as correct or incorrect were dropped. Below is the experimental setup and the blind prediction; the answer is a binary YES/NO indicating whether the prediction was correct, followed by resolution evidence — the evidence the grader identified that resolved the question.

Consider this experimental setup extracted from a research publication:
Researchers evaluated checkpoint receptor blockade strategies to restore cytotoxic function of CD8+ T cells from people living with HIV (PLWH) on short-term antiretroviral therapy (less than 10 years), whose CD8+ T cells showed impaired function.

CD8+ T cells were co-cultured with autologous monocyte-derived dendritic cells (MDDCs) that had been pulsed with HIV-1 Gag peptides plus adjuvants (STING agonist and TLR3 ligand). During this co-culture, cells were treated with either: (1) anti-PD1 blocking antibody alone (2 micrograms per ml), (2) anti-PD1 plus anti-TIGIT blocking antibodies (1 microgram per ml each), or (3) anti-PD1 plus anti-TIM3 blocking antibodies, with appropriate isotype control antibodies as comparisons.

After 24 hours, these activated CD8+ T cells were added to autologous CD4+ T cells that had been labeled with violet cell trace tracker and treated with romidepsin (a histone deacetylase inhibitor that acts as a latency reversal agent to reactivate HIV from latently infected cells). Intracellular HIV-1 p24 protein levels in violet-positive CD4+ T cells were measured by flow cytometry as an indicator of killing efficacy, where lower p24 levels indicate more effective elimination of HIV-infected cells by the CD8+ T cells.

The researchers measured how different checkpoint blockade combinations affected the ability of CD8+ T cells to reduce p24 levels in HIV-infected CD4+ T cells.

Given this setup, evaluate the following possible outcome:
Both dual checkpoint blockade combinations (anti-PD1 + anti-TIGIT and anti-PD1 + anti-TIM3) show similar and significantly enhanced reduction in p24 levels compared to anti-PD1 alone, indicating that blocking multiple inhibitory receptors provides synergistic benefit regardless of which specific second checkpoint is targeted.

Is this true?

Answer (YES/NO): NO